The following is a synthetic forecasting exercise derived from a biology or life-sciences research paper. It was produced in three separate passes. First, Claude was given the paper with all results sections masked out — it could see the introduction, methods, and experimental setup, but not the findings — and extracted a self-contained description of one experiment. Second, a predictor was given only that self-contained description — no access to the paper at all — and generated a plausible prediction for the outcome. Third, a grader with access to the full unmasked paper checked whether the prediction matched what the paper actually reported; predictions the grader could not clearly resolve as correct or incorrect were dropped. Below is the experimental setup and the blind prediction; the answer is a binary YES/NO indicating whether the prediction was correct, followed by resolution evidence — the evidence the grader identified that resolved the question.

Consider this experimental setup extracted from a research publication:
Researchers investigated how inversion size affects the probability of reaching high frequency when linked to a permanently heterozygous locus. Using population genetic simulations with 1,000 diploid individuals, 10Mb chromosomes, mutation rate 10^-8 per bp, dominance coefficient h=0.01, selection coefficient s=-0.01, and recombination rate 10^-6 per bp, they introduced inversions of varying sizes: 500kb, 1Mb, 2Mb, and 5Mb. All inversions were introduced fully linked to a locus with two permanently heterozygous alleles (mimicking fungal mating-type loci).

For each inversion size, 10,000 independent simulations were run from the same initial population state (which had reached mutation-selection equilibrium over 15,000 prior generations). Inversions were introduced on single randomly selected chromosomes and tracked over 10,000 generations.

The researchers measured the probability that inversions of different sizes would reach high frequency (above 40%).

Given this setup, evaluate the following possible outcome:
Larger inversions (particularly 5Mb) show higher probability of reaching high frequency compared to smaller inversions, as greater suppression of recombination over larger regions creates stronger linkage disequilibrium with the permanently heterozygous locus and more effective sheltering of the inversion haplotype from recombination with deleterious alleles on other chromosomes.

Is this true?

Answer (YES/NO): NO